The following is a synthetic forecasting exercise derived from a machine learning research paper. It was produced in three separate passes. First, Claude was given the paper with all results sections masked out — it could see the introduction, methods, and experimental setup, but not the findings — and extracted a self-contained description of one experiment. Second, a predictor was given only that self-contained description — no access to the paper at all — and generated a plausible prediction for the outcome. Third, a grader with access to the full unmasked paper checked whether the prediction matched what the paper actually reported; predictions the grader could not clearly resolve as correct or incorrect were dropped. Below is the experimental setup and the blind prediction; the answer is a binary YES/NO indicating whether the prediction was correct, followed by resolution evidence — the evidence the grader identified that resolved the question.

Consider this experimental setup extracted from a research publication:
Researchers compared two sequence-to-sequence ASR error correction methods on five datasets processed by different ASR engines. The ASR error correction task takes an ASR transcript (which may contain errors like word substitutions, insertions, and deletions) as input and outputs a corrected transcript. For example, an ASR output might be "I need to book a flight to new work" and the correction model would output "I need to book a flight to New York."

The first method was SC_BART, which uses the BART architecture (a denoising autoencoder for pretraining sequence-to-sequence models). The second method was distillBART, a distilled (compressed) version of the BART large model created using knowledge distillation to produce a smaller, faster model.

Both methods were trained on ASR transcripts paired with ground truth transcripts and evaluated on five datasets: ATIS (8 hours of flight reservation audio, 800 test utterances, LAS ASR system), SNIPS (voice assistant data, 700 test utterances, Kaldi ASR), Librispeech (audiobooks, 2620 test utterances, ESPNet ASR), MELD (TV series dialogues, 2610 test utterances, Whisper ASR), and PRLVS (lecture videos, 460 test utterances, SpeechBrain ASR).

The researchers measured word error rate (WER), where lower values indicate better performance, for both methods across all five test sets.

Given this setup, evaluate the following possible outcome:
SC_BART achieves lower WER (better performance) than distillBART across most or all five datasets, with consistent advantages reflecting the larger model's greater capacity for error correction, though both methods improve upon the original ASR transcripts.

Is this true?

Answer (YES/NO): YES